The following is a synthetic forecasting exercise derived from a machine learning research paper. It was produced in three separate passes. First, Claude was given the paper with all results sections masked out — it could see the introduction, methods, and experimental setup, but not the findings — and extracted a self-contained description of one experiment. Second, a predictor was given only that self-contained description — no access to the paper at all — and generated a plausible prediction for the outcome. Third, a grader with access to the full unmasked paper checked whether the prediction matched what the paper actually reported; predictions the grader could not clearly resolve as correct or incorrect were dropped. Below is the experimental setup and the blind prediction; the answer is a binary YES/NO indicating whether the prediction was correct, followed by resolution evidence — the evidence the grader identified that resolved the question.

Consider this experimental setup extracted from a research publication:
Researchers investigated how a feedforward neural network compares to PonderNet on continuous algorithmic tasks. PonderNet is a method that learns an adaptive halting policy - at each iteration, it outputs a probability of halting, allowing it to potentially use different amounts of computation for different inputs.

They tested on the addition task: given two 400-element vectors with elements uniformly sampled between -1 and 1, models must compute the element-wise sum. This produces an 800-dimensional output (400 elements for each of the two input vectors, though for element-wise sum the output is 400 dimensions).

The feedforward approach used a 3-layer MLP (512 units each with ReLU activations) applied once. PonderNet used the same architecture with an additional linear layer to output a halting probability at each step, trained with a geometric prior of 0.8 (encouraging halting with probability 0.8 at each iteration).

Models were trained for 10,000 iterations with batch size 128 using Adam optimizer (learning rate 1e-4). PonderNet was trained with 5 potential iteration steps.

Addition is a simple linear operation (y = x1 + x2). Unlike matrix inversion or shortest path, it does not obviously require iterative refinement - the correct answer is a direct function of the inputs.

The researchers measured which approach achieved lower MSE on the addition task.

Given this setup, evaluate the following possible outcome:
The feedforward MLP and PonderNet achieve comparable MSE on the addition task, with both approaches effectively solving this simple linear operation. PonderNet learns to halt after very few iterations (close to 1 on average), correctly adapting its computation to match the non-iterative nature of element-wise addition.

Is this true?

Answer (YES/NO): NO